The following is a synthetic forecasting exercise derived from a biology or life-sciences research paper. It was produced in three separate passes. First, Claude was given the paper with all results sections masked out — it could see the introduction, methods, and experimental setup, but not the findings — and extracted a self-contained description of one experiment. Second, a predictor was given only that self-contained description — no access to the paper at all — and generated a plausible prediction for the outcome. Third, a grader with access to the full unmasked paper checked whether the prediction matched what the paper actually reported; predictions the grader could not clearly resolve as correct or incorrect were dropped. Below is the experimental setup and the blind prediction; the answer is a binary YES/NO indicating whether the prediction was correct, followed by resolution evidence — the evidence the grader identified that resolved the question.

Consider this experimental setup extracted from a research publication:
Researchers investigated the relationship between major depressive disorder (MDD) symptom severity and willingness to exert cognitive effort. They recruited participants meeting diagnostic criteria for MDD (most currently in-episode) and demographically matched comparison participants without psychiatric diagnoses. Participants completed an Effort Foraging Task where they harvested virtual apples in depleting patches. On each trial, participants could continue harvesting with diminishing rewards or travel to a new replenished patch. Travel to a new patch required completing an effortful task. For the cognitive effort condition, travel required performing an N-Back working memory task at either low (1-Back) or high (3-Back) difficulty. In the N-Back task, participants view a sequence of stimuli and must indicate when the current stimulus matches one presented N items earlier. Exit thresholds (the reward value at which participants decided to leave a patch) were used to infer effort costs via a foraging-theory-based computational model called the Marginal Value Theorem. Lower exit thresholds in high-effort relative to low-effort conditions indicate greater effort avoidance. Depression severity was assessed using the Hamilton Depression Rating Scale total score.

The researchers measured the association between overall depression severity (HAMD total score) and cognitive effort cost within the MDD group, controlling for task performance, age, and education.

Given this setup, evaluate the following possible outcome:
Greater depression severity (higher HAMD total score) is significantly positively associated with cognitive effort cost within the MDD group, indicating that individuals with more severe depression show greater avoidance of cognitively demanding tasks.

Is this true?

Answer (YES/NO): NO